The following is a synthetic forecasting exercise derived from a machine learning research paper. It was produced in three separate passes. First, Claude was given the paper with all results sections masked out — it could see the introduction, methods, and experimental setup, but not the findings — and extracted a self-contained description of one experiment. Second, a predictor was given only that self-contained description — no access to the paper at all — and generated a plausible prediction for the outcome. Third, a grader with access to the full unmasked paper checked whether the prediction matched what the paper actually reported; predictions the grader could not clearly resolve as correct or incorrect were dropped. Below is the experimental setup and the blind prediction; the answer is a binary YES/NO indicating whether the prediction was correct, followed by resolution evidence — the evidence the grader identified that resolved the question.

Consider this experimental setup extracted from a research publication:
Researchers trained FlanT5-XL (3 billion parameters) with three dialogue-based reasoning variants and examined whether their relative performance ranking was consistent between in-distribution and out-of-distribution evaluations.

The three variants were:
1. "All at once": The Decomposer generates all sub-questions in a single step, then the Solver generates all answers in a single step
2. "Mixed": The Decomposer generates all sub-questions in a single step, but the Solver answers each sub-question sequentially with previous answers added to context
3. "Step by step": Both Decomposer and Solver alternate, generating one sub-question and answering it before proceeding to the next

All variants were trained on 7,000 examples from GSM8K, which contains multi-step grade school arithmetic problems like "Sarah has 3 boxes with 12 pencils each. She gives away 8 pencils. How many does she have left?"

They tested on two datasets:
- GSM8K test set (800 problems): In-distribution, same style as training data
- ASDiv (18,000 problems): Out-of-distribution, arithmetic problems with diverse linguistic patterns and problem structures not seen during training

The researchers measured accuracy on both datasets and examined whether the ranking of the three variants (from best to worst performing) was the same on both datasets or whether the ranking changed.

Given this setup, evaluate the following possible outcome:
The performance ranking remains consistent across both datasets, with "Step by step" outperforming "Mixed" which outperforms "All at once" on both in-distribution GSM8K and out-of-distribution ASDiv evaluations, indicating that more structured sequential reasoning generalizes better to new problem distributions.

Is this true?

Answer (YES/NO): YES